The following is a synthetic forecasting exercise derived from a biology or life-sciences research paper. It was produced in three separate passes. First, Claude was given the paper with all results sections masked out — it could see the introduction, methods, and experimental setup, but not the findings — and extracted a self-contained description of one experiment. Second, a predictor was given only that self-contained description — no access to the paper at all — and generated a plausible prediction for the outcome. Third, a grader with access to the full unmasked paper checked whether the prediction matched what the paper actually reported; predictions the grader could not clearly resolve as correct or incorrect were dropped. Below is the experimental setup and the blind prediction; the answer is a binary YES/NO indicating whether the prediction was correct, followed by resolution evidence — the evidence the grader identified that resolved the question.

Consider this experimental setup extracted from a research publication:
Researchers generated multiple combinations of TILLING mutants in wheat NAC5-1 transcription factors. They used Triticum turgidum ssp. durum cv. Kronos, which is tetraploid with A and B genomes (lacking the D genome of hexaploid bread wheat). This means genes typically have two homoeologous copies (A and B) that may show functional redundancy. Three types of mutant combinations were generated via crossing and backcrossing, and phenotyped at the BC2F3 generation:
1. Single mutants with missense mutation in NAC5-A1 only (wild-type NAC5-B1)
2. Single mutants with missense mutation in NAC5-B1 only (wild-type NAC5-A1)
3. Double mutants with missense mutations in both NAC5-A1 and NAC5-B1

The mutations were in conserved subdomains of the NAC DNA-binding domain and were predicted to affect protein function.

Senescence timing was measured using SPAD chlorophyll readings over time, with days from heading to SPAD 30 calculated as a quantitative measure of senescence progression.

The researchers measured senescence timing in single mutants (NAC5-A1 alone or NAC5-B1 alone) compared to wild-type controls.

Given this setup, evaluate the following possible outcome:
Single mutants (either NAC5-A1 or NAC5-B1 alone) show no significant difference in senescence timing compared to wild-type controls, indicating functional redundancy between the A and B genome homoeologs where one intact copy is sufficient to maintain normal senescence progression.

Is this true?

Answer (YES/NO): NO